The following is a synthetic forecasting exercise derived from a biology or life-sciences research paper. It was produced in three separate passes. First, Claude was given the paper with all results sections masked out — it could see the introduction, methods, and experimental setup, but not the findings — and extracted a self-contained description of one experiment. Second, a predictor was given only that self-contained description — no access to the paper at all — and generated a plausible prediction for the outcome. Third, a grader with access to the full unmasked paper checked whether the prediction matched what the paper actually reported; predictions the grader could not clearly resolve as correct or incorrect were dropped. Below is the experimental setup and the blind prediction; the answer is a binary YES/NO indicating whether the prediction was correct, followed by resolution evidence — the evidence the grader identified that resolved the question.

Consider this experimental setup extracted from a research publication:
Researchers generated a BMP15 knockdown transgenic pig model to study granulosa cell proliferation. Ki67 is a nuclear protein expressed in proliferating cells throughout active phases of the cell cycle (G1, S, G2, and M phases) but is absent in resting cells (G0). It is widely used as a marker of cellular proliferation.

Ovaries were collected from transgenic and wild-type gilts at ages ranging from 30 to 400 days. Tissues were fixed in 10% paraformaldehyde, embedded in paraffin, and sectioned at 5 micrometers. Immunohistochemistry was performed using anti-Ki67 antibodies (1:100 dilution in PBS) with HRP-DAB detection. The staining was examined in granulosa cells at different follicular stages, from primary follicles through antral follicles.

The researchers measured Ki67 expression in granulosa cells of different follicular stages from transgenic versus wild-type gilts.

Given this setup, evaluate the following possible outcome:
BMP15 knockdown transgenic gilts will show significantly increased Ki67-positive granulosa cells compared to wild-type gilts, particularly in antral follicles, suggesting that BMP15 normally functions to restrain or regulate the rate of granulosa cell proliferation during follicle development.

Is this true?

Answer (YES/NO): NO